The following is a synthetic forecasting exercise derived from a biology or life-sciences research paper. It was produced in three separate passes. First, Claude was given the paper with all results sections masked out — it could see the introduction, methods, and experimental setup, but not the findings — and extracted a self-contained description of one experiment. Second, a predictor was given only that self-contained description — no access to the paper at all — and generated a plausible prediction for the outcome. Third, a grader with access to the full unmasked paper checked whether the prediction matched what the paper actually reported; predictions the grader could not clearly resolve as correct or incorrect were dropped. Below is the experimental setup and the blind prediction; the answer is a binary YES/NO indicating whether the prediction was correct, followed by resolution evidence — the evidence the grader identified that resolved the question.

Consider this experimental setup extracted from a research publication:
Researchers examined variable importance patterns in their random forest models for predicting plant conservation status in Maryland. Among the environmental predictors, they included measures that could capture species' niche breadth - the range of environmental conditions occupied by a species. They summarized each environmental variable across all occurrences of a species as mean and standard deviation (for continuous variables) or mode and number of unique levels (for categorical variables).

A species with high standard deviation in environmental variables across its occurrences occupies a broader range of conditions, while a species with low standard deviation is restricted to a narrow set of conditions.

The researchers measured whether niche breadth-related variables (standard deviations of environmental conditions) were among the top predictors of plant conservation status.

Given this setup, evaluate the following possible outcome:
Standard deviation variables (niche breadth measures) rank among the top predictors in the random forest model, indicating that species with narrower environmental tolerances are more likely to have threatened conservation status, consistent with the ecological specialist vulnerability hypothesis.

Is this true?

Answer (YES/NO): YES